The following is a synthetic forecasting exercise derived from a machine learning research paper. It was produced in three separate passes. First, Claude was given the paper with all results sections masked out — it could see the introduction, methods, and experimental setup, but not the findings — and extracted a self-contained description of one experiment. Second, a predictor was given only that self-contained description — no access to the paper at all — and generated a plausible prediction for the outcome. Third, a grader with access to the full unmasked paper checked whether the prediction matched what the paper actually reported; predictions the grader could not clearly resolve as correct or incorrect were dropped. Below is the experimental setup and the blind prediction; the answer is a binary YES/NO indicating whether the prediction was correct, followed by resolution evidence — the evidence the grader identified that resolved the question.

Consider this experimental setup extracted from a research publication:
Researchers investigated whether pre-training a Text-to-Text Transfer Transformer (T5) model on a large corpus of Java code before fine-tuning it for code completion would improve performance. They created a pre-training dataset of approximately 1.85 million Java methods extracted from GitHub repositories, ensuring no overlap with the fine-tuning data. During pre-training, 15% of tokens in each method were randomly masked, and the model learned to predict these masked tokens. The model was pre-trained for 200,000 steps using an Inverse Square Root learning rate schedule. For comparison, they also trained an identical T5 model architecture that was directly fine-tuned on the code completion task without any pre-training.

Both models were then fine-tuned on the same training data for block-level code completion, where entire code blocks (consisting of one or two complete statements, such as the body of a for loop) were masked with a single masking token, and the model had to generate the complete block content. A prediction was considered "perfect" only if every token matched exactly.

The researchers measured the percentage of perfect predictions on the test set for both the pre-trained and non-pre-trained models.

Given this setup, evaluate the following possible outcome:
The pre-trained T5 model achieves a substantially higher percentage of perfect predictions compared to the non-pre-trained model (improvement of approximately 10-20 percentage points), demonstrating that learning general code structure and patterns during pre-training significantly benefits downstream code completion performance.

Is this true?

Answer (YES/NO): NO